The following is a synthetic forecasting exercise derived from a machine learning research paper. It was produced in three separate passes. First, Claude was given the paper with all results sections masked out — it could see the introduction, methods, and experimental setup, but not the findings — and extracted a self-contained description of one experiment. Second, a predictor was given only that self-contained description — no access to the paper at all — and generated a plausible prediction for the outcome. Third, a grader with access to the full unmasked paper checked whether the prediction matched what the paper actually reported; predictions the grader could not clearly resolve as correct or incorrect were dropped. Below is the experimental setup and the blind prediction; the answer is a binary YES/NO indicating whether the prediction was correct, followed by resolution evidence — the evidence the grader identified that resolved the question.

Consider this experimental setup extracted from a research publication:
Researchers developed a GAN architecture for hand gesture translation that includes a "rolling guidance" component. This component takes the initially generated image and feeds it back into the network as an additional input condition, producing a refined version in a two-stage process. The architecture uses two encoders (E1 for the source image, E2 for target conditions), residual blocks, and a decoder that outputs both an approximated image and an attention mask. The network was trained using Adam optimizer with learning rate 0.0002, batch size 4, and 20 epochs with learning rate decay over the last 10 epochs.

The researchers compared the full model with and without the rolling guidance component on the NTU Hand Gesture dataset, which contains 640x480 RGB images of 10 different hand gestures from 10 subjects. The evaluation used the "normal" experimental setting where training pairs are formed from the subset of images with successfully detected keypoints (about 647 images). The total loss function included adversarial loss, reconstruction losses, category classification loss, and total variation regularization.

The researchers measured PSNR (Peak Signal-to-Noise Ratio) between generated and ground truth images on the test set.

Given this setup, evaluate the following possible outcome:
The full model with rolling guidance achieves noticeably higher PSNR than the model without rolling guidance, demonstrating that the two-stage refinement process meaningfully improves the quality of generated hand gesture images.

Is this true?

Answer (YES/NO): YES